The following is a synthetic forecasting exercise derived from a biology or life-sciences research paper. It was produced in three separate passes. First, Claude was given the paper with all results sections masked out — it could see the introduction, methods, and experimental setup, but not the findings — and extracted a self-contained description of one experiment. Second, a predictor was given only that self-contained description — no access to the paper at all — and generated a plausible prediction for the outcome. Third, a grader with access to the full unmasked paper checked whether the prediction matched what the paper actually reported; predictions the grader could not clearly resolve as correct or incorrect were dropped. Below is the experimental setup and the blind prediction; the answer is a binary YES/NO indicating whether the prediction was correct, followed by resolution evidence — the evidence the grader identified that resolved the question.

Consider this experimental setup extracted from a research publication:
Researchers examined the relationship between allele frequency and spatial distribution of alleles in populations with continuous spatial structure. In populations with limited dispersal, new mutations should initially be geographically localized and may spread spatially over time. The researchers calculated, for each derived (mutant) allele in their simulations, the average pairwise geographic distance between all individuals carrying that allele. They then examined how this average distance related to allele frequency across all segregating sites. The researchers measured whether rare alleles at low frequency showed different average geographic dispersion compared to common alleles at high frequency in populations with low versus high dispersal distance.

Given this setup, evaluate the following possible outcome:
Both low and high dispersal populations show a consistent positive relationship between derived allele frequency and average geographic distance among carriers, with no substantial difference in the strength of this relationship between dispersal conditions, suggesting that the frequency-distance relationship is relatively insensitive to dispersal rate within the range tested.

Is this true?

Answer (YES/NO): NO